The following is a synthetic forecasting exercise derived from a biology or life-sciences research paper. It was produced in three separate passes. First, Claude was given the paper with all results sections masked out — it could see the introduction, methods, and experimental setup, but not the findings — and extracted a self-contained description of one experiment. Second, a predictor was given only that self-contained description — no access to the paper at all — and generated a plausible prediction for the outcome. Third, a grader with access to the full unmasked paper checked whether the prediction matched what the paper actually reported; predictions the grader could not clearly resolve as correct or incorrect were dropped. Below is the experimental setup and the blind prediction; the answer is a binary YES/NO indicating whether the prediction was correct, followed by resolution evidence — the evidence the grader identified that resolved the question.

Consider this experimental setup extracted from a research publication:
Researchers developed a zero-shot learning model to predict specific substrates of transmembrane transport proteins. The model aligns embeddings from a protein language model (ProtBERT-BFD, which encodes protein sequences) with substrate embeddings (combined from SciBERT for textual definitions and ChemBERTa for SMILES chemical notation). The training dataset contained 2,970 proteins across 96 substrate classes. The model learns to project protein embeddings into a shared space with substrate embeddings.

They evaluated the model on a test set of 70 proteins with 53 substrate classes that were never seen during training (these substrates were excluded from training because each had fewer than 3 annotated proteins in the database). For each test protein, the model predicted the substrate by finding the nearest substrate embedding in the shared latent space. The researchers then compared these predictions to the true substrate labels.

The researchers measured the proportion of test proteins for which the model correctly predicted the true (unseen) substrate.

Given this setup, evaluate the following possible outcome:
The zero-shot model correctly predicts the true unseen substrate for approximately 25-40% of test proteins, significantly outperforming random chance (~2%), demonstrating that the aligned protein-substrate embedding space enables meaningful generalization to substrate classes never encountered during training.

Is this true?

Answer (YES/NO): NO